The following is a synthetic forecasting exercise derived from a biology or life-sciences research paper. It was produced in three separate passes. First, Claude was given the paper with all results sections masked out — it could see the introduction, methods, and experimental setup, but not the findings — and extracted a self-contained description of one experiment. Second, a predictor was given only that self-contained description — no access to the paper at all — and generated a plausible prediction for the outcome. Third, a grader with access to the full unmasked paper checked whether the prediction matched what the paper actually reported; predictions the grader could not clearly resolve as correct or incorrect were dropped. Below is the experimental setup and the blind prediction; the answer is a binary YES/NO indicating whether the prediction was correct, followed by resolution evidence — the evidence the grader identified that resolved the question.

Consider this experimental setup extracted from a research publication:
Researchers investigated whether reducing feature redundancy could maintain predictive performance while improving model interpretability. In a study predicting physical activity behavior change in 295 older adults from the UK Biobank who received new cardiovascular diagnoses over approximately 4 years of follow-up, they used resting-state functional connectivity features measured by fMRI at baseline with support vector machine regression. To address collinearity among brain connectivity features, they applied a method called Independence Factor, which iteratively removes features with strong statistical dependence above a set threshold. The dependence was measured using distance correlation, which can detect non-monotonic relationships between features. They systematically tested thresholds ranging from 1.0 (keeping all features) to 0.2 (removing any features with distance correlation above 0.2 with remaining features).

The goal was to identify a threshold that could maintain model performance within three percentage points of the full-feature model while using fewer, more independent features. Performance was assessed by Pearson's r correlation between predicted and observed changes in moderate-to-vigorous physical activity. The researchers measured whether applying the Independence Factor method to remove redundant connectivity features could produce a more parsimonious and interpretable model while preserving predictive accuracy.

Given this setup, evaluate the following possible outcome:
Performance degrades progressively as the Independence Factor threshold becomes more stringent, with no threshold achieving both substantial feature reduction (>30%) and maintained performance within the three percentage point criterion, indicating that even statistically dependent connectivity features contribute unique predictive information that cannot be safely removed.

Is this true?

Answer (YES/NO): NO